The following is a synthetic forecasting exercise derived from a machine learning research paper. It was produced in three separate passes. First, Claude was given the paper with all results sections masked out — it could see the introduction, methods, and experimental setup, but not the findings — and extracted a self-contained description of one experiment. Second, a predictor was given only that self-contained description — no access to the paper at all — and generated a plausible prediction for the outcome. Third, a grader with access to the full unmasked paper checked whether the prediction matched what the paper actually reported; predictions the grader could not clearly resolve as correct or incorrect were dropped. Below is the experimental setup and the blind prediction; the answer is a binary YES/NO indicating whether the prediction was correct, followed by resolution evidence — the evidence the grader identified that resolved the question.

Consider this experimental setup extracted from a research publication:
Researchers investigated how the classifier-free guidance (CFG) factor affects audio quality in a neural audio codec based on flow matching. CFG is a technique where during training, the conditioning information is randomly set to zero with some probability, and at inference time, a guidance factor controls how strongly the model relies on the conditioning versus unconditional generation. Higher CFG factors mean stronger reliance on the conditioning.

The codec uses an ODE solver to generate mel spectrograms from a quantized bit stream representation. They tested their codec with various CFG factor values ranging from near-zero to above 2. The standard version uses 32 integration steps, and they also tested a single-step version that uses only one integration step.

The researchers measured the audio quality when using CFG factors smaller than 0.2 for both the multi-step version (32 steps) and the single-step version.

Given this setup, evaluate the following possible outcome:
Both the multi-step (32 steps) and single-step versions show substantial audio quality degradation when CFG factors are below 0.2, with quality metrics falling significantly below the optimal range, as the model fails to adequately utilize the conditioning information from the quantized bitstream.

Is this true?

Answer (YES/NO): NO